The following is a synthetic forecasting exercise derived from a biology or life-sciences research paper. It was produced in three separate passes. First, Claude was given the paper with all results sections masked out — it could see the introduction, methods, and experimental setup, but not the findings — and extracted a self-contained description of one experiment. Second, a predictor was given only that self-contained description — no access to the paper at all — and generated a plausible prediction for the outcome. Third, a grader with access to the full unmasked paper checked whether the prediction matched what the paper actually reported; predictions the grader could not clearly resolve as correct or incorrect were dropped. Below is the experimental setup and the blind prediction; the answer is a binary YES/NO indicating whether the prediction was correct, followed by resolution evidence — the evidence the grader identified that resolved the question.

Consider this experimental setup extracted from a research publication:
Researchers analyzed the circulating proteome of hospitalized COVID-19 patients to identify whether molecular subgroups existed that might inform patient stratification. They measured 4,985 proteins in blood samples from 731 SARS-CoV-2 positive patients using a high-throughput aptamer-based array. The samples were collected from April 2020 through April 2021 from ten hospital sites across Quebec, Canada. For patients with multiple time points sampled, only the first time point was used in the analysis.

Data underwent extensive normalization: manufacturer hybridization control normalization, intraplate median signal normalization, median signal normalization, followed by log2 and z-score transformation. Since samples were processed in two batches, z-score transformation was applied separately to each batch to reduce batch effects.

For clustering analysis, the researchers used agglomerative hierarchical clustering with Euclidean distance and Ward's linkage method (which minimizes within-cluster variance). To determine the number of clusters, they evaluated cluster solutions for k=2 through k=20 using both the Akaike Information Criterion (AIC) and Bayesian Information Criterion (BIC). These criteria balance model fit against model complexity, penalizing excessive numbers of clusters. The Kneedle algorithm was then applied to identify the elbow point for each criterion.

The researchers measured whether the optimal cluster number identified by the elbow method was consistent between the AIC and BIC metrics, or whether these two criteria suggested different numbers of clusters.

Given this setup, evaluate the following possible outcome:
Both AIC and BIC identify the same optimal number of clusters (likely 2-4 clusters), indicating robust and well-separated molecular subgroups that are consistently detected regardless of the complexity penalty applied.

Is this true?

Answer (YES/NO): NO